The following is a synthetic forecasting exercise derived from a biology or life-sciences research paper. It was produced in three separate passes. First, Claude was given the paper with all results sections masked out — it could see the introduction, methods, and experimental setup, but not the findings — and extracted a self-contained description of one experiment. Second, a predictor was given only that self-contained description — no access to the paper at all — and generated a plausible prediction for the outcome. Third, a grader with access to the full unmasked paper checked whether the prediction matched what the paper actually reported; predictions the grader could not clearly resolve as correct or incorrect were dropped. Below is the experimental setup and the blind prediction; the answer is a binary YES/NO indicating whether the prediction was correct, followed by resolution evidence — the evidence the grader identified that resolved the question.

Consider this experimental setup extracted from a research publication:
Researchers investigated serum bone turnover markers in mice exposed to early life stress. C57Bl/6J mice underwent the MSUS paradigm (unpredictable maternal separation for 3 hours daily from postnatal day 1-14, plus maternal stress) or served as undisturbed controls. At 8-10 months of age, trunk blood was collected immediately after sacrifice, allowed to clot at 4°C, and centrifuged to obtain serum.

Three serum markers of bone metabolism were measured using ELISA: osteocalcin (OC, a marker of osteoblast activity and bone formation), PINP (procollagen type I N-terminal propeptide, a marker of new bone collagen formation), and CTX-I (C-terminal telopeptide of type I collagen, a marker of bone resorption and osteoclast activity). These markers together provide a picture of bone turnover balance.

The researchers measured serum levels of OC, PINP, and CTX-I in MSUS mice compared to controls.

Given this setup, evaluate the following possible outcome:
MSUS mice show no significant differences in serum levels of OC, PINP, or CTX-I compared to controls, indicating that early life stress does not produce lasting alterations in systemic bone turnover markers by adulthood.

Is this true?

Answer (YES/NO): NO